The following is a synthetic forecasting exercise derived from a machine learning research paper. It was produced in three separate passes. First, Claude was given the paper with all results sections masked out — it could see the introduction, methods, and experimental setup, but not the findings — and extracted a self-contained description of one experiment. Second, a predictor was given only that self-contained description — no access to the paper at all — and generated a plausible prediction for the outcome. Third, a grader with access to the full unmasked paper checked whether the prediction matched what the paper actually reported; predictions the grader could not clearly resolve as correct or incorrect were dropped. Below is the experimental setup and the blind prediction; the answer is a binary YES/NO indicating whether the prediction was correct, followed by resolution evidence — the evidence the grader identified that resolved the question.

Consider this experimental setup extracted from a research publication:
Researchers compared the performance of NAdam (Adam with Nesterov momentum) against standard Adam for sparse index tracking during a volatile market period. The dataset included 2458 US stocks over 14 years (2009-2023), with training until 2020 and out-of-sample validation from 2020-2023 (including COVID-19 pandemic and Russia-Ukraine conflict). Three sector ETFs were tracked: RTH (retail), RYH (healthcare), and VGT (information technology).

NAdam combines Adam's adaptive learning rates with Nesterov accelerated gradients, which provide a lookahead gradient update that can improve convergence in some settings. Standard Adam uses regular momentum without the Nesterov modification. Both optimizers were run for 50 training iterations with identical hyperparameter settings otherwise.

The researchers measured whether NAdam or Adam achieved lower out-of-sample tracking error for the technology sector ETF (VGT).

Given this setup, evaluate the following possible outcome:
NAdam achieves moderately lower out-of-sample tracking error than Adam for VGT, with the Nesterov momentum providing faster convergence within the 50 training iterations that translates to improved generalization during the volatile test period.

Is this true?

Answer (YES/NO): NO